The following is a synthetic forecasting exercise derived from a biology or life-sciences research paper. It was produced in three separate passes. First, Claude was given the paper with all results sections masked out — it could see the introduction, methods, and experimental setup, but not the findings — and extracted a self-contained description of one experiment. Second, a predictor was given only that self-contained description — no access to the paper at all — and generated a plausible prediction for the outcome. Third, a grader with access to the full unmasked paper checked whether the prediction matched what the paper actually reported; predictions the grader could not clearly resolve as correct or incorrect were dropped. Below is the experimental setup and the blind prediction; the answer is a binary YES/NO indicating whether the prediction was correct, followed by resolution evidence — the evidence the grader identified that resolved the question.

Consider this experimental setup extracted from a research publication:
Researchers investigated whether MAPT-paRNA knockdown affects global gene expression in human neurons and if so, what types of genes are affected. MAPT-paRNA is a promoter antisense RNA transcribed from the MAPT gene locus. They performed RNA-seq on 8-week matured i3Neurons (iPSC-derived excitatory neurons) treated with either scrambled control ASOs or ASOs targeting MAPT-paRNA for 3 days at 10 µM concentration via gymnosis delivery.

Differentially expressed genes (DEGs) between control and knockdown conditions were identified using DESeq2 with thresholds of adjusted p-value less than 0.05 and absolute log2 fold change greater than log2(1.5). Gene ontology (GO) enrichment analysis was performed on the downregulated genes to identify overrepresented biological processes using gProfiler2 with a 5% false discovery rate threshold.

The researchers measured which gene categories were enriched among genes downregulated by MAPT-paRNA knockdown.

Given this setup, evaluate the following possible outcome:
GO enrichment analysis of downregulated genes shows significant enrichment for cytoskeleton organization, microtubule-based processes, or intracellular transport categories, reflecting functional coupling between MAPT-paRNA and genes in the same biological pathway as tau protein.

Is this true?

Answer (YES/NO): NO